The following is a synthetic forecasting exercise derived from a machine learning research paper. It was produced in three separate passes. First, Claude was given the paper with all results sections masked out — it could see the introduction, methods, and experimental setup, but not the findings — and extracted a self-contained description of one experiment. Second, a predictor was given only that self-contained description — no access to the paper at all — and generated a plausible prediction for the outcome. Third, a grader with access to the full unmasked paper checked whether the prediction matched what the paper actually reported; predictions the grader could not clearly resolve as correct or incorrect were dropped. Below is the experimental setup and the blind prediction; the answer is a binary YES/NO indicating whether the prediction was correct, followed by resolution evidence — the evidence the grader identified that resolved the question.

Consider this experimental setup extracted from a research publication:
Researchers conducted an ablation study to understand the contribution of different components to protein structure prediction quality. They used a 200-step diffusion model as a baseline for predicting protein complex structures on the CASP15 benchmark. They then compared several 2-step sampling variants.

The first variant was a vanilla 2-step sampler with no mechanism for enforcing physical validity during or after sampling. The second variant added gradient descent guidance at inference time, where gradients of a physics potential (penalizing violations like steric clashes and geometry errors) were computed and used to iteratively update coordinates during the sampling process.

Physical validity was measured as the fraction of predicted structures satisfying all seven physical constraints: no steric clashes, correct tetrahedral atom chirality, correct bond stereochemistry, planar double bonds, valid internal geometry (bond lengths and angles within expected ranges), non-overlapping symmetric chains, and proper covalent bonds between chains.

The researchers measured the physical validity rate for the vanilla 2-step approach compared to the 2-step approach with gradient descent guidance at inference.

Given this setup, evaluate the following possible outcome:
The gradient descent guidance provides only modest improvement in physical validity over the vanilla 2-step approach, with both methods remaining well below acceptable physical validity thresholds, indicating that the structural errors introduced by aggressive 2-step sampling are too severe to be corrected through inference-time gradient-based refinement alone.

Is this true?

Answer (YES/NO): YES